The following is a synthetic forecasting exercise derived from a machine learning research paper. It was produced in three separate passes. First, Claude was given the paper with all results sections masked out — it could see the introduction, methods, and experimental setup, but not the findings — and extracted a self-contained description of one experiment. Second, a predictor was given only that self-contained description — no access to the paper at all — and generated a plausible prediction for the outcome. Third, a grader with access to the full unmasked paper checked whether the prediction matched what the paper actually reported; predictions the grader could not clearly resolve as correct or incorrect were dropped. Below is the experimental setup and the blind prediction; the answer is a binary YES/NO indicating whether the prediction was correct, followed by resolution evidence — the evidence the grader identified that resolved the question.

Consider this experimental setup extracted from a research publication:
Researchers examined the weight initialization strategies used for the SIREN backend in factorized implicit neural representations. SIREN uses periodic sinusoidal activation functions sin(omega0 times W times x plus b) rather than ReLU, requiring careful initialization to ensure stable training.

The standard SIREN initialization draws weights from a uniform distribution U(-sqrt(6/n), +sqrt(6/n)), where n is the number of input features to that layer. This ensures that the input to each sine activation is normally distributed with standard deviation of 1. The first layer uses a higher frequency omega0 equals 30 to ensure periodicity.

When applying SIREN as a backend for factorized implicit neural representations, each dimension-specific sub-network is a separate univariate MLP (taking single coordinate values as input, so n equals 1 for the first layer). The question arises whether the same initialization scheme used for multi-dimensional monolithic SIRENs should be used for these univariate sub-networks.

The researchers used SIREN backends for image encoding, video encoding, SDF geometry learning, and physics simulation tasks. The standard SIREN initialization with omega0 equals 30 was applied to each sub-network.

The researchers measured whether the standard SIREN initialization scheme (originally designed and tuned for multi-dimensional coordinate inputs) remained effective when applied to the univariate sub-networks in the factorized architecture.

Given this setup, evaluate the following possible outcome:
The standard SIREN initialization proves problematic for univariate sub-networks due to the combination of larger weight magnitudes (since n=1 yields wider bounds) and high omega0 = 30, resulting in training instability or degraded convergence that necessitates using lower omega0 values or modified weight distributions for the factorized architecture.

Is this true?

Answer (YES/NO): NO